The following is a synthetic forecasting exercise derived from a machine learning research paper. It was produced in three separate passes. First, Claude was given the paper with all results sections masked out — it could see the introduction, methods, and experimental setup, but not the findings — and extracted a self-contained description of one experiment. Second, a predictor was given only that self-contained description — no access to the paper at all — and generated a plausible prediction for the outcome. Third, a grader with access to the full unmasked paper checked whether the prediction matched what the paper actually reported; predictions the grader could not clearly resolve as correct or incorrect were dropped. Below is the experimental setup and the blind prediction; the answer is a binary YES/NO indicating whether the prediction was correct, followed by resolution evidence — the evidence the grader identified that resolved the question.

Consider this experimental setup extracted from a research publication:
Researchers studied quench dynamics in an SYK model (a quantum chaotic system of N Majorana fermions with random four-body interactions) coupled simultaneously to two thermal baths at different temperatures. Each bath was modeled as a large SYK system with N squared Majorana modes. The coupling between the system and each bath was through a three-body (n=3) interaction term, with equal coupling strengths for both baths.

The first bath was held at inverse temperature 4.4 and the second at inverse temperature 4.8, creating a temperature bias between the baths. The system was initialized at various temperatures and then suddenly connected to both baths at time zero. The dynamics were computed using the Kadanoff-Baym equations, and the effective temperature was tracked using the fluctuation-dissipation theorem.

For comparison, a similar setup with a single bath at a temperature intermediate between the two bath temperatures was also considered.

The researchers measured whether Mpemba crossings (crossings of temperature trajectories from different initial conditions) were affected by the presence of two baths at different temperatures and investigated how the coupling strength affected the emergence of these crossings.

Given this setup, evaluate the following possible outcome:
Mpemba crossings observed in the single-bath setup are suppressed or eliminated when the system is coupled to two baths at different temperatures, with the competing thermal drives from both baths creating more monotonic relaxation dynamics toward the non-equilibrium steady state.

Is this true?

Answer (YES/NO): NO